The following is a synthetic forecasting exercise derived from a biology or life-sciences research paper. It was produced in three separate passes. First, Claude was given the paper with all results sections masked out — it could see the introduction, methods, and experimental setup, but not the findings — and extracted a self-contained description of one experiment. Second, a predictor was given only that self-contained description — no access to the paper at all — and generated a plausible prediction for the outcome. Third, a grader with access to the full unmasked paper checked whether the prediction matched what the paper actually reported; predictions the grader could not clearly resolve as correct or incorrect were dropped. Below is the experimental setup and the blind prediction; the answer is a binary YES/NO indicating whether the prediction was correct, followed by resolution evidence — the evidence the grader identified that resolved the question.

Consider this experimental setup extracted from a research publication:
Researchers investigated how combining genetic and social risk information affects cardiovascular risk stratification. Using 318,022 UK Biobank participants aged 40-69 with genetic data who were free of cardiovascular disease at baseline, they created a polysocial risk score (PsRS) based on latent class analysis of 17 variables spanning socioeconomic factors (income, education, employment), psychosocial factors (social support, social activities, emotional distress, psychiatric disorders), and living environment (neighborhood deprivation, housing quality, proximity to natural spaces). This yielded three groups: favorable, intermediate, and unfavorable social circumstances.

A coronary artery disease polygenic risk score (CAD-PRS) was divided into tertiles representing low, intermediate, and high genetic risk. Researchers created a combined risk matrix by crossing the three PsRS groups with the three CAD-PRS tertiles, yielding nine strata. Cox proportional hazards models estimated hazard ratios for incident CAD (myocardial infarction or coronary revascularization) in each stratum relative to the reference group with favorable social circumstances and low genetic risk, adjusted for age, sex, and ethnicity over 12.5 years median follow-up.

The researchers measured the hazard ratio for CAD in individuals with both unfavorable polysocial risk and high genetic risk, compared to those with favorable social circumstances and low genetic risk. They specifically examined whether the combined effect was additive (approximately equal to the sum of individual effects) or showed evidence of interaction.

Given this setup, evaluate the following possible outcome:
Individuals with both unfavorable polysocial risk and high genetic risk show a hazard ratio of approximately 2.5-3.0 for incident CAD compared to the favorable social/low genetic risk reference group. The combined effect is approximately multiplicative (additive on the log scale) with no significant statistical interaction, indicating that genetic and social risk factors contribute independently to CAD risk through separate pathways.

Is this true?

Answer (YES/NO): NO